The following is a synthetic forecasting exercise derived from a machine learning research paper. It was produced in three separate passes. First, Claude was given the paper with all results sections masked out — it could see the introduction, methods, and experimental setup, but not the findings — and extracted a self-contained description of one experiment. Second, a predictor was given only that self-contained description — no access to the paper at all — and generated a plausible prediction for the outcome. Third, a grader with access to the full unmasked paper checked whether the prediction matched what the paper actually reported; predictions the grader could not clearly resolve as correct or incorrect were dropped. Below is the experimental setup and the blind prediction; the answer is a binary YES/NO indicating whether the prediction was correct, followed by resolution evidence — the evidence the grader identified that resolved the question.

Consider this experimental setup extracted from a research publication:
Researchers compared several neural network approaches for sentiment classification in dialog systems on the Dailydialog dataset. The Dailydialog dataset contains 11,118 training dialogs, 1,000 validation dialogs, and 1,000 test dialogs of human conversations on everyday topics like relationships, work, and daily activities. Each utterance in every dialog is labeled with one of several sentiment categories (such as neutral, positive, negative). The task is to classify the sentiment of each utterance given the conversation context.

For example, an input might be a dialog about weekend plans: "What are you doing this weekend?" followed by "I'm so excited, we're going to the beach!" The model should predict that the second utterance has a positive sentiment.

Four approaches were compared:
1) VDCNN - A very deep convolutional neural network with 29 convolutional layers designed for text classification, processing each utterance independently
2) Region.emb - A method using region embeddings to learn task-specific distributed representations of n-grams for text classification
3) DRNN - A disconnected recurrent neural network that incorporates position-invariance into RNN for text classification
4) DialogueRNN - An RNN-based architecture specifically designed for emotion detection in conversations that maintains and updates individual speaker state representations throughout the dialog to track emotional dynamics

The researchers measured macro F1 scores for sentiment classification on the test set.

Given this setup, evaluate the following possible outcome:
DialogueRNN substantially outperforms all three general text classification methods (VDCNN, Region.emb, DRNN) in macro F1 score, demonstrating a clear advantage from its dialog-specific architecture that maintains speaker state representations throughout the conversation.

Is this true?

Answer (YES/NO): NO